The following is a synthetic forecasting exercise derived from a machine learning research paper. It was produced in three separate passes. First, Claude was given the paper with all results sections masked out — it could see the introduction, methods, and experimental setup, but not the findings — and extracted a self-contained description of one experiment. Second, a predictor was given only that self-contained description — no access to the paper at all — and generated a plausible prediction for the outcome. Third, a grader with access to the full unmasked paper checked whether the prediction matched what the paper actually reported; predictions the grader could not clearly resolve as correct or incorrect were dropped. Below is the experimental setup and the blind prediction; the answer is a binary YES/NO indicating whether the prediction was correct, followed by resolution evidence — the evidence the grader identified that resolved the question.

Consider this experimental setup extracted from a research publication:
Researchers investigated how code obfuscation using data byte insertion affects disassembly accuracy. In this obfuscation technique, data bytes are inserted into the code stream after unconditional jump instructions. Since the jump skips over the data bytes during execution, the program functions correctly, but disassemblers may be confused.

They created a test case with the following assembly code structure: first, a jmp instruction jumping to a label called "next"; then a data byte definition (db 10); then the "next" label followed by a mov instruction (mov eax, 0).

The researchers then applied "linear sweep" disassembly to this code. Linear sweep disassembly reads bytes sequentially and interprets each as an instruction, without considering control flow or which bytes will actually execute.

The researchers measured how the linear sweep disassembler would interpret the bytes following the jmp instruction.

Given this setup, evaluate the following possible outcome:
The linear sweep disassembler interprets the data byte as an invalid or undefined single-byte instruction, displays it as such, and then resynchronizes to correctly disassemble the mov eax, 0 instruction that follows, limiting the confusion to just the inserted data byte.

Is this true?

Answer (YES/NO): NO